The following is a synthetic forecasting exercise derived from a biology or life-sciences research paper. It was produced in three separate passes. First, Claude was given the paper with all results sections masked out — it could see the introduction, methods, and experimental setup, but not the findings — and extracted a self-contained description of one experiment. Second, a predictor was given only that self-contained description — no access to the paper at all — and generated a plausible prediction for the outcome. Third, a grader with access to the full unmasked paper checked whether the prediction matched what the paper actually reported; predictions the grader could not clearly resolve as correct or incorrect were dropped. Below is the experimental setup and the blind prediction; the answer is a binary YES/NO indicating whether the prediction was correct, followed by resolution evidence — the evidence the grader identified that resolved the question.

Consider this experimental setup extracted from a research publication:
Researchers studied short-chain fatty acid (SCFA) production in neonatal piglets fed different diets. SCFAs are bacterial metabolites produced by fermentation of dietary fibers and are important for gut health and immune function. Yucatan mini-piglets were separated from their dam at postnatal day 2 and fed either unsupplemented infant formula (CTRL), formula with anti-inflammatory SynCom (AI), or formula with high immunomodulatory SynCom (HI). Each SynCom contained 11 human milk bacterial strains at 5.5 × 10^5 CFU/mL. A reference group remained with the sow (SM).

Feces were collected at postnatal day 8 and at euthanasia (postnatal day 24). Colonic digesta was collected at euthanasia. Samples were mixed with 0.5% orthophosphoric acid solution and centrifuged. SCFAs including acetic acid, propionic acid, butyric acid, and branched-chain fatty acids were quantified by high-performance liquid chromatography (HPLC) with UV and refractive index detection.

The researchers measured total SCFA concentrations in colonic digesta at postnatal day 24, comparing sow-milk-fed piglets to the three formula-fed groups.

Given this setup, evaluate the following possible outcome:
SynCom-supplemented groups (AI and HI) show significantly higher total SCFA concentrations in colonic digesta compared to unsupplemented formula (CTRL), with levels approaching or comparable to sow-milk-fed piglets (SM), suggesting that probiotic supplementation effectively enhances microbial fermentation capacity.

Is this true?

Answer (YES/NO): NO